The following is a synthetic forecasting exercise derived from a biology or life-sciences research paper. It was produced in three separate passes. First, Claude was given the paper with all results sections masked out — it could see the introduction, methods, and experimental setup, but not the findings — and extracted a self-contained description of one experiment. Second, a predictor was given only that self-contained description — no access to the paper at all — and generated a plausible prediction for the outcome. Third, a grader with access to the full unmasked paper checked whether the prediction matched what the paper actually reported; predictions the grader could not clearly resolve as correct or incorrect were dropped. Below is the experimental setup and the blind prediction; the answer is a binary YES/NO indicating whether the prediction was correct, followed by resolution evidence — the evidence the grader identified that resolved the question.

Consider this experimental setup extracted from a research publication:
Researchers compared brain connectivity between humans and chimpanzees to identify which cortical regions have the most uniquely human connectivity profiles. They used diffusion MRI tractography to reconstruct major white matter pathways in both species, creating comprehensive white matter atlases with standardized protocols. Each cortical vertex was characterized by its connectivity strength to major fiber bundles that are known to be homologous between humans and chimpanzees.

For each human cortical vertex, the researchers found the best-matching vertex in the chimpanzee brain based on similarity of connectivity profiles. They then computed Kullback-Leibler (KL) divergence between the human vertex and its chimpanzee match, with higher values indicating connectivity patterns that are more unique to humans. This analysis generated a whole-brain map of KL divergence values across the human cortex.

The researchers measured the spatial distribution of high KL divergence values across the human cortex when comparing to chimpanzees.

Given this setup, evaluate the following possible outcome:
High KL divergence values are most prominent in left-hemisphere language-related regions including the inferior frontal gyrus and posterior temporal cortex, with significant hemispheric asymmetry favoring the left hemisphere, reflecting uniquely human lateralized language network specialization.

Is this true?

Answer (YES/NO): NO